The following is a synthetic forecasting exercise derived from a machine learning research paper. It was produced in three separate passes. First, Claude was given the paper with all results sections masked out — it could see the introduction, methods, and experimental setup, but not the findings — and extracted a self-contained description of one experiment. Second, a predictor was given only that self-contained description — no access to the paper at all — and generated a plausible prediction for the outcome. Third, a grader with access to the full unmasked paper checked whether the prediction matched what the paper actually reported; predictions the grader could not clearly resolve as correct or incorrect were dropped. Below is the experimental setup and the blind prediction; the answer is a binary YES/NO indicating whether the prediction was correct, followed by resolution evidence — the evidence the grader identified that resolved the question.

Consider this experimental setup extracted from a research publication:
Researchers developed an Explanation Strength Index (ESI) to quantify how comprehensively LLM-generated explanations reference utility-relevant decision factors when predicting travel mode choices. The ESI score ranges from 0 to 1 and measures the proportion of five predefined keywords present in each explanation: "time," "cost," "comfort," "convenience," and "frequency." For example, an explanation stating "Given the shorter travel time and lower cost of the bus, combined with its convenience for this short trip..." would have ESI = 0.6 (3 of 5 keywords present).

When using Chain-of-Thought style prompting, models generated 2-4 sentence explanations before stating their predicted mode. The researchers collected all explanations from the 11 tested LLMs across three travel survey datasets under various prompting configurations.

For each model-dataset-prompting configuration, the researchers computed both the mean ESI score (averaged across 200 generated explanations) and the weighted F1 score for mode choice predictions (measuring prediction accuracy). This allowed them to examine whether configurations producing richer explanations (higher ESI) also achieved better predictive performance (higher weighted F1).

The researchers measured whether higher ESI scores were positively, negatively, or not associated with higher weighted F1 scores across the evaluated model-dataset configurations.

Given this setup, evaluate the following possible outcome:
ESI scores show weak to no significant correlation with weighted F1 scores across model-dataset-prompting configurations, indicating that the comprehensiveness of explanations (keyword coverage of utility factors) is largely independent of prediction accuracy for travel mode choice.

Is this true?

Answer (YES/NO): NO